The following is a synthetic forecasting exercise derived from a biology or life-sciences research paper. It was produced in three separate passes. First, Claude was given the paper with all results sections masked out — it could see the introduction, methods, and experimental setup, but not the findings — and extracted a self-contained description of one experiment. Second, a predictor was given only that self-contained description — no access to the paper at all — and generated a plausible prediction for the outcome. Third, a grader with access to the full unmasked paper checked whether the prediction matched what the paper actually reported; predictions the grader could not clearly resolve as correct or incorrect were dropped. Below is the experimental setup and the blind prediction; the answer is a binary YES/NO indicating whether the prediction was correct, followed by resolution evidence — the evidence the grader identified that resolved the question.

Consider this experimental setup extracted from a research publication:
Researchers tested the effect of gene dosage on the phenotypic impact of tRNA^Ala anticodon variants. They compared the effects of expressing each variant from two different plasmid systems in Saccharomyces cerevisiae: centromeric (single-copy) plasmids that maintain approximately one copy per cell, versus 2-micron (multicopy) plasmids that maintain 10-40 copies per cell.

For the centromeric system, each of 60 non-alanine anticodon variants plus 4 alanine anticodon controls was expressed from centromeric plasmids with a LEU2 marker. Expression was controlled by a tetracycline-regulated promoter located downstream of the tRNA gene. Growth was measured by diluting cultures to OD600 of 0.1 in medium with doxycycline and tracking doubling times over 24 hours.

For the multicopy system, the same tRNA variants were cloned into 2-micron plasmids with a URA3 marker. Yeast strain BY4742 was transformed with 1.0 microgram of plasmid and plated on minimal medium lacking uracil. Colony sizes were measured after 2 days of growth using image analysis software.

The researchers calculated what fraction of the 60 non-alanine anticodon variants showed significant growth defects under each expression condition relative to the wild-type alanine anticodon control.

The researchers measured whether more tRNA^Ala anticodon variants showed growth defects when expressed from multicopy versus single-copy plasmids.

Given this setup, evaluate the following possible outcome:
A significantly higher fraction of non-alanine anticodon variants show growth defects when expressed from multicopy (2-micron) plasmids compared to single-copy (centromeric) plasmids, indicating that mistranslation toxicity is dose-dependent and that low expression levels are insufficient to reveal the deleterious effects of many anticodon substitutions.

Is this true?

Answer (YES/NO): YES